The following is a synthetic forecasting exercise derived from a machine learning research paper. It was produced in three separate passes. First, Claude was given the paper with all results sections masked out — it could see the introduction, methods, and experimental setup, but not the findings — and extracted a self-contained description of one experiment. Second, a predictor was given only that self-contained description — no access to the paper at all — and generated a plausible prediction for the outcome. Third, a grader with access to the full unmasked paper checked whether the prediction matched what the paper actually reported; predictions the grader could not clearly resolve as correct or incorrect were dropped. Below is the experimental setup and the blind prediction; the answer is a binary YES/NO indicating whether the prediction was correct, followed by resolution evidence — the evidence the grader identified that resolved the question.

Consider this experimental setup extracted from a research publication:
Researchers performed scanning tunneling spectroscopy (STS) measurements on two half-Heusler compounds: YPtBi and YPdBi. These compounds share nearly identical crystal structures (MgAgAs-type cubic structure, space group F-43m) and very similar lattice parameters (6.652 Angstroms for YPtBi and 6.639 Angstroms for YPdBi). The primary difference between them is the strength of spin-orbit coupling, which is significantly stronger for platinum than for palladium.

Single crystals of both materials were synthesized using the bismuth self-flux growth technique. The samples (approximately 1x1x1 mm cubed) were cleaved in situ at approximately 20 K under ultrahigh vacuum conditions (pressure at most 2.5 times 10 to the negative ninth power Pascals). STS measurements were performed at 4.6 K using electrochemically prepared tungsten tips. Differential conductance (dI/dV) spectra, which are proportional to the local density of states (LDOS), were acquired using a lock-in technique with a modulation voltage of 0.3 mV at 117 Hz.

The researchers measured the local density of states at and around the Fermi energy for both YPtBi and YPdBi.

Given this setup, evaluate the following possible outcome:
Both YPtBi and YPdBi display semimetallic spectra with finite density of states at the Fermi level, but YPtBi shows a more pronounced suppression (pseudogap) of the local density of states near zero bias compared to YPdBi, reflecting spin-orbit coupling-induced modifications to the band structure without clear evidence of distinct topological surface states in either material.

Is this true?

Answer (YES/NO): NO